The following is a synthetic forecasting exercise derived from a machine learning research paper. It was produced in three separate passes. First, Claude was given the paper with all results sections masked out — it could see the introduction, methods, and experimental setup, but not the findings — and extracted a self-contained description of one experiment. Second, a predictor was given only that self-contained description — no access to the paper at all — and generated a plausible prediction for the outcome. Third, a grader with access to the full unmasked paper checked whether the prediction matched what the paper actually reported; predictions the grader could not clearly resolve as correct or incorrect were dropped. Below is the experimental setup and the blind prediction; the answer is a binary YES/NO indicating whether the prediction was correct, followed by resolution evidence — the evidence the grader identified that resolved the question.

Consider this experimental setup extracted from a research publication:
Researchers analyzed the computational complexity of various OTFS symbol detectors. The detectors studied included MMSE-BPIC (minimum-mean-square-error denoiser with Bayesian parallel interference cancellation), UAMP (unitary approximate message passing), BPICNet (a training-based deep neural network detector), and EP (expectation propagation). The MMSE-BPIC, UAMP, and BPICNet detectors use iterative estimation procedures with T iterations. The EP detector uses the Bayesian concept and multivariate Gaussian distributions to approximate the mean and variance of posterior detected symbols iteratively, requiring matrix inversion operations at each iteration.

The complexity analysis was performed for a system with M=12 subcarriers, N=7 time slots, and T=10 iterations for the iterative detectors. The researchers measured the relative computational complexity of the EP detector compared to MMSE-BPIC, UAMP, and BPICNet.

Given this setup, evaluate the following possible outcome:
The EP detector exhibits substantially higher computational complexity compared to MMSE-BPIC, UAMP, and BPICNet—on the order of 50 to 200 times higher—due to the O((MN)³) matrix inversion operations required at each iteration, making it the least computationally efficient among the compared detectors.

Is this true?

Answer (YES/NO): NO